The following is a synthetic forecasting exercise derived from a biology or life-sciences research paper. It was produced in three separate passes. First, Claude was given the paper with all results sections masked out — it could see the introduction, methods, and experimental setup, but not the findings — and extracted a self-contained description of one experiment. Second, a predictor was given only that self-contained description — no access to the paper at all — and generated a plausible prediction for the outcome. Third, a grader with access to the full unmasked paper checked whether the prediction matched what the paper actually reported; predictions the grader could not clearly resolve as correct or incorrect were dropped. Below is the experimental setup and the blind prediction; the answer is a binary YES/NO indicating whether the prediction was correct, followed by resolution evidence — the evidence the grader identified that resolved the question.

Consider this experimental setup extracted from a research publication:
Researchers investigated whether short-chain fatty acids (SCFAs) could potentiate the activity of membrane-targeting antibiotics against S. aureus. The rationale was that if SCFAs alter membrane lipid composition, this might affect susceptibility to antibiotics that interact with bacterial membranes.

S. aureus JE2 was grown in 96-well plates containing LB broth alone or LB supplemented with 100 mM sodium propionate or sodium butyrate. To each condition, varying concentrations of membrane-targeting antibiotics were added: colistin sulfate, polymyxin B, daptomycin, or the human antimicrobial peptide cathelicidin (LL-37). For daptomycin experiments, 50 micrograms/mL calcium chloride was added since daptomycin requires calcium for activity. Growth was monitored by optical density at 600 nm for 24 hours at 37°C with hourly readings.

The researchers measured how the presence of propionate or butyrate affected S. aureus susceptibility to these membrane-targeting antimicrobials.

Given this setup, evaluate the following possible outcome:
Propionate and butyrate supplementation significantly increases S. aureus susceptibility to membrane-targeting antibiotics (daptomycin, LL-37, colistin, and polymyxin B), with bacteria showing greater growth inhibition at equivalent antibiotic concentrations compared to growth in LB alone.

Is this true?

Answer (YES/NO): YES